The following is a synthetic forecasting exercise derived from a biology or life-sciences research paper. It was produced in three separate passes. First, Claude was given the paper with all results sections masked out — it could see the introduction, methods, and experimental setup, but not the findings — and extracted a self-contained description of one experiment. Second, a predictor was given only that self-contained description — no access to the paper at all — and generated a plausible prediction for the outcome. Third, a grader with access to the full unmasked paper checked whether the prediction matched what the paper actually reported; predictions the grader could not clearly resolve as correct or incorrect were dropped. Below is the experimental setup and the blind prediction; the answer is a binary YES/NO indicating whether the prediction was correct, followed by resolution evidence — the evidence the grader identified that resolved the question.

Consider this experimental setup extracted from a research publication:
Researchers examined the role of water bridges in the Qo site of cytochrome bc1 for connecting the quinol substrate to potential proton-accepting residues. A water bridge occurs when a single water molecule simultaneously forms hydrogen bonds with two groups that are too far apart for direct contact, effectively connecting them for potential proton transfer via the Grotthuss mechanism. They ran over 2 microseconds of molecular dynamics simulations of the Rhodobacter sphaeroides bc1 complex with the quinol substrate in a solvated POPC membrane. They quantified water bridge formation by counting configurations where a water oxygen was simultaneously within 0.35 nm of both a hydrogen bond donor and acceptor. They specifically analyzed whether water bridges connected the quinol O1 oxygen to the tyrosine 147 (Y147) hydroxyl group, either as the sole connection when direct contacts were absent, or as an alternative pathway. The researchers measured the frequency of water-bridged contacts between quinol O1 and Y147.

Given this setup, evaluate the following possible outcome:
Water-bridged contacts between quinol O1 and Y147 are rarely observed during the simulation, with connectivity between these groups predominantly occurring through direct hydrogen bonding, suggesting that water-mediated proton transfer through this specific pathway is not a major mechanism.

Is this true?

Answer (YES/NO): NO